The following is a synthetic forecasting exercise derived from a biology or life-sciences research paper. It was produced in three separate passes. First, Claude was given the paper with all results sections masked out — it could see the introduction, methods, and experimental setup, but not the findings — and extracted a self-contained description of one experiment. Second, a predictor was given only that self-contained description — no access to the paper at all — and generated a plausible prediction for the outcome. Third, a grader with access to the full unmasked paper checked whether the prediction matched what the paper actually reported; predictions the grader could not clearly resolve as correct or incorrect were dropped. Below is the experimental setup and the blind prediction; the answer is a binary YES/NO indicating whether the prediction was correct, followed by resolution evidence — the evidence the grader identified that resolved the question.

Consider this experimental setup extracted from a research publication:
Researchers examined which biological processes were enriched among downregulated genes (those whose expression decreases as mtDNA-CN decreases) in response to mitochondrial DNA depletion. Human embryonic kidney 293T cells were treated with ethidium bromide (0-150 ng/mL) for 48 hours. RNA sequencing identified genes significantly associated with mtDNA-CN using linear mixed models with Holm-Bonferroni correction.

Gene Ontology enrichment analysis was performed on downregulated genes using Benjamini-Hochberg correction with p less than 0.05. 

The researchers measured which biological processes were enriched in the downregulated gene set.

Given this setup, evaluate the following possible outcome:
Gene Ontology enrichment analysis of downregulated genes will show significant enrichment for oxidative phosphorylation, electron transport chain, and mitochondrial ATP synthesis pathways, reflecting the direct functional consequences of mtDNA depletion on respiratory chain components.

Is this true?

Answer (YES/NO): NO